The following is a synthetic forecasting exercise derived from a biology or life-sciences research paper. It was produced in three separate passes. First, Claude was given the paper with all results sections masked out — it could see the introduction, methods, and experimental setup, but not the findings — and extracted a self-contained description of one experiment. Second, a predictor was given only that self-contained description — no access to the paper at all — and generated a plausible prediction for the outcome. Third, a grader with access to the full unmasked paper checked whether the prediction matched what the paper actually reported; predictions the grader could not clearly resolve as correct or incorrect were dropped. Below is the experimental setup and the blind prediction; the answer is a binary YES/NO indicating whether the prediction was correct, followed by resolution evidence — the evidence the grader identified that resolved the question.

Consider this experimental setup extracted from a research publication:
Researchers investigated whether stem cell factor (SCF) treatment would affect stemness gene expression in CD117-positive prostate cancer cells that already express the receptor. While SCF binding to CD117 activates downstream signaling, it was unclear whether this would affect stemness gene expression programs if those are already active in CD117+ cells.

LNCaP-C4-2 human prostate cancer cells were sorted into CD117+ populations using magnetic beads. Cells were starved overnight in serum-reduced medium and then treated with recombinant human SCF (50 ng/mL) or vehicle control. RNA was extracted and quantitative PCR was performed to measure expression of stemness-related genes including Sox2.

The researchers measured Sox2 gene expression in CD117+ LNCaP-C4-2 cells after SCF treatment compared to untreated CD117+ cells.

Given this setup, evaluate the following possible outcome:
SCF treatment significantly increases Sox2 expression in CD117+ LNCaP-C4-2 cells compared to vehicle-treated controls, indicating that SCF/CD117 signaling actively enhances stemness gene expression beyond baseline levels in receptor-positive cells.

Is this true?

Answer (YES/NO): NO